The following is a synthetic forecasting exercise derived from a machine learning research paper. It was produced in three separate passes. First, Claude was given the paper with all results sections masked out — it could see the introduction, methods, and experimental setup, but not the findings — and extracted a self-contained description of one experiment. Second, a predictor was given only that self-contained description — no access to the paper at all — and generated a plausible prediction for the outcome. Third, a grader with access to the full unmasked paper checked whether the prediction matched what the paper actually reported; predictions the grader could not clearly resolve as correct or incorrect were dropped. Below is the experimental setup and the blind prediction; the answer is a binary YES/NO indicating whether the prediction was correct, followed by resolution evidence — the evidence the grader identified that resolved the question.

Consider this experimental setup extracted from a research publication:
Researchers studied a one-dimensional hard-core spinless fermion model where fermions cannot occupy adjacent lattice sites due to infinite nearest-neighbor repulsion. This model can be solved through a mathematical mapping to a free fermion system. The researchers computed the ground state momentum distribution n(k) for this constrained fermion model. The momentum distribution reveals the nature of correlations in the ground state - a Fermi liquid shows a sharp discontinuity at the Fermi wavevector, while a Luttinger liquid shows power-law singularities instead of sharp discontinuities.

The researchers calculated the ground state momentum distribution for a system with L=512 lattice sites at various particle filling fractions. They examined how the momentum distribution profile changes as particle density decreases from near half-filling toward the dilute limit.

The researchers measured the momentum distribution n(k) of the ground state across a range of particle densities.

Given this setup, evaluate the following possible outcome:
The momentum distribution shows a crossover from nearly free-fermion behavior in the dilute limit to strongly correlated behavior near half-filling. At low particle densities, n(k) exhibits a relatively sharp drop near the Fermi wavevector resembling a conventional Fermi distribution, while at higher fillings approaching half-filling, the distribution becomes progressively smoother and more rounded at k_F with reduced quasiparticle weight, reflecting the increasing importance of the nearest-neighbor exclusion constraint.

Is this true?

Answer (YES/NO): YES